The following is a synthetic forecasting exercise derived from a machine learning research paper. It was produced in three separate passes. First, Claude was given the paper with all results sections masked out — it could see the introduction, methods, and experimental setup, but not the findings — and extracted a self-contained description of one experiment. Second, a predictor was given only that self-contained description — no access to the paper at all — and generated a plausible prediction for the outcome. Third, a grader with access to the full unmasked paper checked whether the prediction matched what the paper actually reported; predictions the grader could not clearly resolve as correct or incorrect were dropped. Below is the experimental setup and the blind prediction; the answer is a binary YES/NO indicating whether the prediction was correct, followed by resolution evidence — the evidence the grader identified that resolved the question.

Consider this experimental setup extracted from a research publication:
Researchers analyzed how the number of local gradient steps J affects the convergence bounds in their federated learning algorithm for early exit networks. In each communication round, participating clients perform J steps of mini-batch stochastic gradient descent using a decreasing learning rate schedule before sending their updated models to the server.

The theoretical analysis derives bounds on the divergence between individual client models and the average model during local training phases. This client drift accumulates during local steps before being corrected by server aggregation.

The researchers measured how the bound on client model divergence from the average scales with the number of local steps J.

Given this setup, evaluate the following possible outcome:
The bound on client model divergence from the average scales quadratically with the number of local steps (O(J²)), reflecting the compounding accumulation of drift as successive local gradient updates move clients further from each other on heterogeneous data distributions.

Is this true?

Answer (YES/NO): YES